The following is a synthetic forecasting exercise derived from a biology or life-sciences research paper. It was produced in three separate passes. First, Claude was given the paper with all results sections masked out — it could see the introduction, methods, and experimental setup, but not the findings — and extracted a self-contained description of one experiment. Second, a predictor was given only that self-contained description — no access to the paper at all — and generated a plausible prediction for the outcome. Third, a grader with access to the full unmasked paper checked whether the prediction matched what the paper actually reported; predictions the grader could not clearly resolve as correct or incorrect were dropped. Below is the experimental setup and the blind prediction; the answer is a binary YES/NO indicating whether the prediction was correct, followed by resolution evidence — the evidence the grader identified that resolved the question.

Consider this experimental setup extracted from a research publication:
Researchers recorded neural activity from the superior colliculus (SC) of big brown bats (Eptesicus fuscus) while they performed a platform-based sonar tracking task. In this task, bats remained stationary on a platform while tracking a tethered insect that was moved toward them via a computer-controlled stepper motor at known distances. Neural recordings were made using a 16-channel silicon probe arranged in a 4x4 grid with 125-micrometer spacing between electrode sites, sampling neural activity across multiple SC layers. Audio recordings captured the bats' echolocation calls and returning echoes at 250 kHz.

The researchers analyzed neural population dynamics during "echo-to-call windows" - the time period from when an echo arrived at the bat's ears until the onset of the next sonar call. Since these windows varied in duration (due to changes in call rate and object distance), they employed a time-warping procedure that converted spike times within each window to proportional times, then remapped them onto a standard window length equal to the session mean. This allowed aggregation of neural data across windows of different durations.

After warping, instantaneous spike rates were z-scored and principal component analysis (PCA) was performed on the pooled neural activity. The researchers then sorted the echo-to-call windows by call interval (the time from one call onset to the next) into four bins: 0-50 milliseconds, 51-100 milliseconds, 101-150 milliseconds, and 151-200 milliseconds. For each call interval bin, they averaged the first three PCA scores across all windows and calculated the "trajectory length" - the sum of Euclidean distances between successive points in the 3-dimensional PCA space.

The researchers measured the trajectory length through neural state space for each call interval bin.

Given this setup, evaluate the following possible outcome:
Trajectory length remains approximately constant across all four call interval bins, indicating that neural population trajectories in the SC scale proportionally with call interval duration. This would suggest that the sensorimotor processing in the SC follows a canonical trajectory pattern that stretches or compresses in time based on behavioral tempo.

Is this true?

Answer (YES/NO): NO